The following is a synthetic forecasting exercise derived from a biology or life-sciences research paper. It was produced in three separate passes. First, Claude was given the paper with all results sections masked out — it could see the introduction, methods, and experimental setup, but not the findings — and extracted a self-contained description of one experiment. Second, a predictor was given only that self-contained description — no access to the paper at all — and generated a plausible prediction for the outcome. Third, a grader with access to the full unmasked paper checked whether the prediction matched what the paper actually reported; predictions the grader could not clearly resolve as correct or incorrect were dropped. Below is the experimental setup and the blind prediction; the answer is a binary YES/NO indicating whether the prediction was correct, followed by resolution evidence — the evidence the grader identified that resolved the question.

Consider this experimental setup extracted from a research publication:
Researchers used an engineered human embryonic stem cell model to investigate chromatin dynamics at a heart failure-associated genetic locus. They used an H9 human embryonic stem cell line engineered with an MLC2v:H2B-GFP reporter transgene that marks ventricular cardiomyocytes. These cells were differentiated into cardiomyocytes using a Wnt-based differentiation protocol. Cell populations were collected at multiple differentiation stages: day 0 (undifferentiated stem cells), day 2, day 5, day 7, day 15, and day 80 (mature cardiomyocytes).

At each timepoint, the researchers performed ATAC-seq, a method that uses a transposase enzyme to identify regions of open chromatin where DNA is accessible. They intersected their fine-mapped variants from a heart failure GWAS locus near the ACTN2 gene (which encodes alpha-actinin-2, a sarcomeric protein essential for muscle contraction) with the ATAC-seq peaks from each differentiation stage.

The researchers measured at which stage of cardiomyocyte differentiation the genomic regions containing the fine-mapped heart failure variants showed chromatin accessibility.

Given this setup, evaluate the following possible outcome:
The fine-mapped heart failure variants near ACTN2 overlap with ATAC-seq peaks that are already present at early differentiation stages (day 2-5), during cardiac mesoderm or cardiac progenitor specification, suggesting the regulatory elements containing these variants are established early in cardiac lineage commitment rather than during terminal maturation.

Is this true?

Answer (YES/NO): NO